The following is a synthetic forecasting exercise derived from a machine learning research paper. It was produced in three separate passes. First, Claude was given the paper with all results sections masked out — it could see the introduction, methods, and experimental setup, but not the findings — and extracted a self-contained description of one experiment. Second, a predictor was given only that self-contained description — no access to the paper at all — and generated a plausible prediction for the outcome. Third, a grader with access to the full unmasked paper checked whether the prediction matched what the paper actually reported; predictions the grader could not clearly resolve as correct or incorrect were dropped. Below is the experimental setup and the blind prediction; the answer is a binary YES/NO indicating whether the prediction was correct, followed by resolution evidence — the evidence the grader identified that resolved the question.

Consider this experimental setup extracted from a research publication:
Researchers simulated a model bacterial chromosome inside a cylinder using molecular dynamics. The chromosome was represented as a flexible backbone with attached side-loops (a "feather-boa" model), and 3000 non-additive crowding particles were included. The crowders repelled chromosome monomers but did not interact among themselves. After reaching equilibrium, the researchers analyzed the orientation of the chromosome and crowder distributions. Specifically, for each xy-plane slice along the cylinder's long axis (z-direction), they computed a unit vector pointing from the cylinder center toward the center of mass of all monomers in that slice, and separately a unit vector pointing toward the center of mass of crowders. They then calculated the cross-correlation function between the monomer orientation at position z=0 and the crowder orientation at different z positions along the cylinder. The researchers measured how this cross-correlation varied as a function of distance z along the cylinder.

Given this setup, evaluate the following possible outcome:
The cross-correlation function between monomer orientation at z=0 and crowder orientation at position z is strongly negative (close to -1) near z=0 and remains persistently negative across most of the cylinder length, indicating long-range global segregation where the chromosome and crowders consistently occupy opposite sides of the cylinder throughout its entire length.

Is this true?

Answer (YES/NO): NO